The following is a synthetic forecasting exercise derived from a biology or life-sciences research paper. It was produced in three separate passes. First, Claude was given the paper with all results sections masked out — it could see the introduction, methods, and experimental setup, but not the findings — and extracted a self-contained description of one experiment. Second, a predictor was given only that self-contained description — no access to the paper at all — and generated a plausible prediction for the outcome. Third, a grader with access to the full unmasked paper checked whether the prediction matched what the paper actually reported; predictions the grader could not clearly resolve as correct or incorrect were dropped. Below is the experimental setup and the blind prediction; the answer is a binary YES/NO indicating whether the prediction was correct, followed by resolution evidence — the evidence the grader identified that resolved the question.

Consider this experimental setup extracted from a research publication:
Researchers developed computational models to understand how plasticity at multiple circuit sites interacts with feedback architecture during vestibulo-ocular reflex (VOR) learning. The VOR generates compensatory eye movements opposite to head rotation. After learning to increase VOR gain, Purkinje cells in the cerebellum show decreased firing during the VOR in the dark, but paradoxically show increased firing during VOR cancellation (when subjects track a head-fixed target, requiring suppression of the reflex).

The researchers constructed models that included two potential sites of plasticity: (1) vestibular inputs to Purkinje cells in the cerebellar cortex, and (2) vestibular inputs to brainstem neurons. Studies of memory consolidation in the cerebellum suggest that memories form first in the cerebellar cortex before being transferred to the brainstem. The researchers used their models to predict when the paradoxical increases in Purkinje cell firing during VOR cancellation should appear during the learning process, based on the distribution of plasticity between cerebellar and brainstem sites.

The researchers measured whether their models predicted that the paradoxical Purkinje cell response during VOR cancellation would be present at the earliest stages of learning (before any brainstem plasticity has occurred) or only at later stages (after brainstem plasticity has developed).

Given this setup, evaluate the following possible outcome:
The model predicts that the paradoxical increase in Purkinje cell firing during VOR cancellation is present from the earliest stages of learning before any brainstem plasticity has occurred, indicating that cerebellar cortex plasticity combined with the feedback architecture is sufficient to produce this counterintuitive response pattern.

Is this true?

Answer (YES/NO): NO